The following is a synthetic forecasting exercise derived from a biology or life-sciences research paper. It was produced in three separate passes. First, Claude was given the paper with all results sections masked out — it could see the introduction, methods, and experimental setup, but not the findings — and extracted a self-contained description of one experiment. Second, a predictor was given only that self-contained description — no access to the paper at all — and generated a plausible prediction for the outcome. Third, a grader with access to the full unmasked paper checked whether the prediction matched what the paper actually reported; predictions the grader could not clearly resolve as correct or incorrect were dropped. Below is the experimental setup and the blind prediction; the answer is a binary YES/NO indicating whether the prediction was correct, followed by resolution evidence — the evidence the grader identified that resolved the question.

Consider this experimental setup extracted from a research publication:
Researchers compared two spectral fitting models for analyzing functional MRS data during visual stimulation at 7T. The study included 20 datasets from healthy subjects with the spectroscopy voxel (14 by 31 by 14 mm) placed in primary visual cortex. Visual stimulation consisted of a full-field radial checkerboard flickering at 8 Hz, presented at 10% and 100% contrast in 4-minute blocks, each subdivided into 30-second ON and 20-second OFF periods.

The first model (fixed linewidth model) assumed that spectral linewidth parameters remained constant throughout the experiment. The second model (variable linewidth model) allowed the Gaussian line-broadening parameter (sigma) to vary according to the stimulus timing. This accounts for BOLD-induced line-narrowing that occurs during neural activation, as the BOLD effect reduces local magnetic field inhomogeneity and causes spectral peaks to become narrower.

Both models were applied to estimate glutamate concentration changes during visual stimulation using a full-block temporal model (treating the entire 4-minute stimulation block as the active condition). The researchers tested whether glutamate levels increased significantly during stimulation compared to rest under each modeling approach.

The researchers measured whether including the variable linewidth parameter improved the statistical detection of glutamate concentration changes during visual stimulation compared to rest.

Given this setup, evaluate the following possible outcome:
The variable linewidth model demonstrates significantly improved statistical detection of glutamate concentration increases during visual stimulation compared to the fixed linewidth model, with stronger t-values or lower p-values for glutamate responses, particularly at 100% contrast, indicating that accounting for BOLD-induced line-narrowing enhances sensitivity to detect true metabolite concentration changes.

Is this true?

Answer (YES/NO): NO